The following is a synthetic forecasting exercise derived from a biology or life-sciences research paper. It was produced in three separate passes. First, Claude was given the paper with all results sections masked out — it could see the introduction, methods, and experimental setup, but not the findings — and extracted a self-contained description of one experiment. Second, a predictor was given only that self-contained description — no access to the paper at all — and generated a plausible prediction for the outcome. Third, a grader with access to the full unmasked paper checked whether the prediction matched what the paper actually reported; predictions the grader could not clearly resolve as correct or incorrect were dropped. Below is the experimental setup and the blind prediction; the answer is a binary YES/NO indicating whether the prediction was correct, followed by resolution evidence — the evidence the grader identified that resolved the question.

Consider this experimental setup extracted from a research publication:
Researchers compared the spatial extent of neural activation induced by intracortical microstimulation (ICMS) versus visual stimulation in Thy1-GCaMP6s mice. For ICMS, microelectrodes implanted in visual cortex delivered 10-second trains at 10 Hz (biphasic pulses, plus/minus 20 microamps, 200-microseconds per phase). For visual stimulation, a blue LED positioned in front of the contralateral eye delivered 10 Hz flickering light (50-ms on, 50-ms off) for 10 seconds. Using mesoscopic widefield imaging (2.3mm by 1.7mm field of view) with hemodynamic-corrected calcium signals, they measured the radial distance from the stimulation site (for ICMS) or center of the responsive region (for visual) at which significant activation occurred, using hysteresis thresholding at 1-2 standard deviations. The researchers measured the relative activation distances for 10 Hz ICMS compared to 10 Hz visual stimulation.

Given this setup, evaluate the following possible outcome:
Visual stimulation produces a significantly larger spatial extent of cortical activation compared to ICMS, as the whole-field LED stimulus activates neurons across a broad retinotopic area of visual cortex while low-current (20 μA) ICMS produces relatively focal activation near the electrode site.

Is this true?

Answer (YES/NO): NO